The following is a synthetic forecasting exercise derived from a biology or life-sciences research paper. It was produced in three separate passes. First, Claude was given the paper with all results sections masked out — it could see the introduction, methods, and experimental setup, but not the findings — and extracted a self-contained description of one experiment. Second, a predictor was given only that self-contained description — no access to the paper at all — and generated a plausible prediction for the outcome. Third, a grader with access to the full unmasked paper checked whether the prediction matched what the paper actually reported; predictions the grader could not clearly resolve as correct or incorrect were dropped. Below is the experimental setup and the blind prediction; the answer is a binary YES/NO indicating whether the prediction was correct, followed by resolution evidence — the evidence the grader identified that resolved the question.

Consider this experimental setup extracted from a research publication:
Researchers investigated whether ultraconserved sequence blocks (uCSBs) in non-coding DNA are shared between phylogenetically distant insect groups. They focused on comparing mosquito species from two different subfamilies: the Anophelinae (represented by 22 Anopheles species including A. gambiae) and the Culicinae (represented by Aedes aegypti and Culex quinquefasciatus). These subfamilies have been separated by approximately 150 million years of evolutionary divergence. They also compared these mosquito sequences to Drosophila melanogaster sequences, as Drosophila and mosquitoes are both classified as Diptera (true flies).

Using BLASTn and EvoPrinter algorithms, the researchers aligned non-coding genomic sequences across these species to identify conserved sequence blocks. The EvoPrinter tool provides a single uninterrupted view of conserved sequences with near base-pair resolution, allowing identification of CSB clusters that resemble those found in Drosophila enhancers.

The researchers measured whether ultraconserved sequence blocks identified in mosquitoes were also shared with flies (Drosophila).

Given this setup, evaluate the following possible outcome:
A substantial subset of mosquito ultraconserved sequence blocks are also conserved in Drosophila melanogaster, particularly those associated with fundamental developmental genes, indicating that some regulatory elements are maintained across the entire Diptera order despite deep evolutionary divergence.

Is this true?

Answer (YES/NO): NO